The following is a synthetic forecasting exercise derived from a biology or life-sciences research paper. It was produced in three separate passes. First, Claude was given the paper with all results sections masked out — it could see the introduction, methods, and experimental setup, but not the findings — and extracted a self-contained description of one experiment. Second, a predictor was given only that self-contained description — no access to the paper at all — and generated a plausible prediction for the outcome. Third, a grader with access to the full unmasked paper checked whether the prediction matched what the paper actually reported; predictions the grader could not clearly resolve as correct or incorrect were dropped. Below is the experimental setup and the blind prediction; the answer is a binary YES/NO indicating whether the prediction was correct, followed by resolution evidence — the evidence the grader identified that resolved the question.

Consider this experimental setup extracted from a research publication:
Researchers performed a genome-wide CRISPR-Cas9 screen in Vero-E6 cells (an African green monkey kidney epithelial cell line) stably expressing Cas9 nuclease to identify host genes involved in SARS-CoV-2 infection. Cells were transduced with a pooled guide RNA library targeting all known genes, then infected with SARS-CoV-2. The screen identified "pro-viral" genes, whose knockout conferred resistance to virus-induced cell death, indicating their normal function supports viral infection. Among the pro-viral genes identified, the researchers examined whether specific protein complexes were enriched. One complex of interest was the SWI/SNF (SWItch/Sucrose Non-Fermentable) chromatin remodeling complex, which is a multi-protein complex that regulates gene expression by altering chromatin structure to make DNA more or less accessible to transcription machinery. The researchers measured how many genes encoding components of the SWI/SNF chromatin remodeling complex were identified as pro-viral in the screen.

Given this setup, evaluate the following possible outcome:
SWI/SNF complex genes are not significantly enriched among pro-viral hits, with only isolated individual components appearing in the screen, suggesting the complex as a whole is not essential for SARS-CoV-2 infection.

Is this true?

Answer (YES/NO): NO